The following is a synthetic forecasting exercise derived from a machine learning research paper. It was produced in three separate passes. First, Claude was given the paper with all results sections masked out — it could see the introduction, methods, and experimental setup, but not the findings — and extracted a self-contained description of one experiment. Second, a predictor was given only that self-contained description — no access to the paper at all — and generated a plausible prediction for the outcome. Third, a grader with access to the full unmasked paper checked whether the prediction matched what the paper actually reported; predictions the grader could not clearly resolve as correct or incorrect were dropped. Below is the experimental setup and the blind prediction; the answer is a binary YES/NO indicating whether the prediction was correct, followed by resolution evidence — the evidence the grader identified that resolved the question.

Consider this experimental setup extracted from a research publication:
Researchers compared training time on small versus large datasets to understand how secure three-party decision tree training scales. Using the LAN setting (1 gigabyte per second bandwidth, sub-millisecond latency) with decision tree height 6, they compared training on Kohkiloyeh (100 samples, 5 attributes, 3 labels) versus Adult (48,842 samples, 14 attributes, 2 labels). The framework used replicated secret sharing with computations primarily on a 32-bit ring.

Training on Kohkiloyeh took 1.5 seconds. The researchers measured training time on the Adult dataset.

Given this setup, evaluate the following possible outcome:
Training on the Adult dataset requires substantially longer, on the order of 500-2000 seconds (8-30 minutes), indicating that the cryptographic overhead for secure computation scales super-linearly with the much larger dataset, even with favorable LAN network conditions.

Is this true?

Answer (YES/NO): YES